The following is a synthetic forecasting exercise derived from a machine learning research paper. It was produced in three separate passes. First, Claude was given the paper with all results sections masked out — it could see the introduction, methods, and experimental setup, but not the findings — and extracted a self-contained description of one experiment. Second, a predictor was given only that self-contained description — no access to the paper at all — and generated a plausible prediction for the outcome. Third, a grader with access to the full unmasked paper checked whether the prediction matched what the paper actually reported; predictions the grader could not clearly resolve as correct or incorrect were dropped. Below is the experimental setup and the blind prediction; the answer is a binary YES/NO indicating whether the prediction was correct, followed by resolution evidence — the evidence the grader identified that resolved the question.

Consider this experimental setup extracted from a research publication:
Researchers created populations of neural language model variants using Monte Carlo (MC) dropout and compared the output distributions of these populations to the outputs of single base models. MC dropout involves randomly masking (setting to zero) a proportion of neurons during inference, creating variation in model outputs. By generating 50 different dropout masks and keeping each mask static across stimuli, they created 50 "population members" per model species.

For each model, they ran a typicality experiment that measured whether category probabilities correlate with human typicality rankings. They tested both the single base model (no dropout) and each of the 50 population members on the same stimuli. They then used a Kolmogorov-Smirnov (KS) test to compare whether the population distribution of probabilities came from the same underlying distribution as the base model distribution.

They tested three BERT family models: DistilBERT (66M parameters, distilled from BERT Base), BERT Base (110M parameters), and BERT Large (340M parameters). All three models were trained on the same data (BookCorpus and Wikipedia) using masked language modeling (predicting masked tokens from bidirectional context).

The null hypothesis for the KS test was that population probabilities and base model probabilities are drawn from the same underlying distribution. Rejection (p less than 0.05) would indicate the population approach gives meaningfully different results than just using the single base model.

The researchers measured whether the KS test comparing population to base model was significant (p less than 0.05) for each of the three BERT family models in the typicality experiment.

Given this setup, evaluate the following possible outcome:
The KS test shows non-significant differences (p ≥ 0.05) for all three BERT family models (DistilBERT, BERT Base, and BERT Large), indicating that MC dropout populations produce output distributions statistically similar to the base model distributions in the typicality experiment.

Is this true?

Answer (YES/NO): NO